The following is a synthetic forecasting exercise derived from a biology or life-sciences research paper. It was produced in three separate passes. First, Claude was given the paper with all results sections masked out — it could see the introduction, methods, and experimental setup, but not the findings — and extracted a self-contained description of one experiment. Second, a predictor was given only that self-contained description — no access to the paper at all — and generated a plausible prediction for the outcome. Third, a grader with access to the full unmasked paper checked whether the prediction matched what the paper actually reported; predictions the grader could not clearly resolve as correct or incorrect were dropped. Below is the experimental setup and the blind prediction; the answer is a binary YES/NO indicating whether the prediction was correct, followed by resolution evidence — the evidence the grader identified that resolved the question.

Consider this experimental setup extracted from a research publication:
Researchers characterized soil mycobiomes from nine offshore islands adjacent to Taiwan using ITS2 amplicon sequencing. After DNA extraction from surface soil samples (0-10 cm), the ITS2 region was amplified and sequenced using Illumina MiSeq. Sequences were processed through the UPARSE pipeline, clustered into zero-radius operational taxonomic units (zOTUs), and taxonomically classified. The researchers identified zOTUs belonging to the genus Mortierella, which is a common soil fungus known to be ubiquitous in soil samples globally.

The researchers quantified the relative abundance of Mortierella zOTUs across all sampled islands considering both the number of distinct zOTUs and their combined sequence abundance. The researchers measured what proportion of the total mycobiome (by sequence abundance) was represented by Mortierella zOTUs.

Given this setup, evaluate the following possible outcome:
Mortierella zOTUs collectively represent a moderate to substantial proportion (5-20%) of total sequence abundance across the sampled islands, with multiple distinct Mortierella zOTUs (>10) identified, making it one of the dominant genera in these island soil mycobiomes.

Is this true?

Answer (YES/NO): NO